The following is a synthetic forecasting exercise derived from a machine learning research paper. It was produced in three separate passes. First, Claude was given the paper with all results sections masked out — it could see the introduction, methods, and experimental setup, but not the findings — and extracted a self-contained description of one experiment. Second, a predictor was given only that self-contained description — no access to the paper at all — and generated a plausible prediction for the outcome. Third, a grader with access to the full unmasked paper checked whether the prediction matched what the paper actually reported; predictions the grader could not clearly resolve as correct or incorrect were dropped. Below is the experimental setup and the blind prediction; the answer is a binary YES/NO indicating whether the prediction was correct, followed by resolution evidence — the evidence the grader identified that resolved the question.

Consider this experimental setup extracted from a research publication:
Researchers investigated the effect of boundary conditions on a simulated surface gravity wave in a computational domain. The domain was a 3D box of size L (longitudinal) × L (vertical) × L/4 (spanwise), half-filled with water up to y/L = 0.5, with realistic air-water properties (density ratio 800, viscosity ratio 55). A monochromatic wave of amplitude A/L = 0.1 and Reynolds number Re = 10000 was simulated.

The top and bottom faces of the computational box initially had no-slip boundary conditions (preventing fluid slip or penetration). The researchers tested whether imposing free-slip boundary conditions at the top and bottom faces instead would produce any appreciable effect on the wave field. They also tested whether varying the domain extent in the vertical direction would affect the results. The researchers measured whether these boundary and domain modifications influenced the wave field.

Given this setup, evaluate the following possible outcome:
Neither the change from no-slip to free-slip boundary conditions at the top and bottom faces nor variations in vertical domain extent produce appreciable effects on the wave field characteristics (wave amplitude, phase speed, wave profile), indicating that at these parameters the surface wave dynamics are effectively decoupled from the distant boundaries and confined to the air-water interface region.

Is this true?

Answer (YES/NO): YES